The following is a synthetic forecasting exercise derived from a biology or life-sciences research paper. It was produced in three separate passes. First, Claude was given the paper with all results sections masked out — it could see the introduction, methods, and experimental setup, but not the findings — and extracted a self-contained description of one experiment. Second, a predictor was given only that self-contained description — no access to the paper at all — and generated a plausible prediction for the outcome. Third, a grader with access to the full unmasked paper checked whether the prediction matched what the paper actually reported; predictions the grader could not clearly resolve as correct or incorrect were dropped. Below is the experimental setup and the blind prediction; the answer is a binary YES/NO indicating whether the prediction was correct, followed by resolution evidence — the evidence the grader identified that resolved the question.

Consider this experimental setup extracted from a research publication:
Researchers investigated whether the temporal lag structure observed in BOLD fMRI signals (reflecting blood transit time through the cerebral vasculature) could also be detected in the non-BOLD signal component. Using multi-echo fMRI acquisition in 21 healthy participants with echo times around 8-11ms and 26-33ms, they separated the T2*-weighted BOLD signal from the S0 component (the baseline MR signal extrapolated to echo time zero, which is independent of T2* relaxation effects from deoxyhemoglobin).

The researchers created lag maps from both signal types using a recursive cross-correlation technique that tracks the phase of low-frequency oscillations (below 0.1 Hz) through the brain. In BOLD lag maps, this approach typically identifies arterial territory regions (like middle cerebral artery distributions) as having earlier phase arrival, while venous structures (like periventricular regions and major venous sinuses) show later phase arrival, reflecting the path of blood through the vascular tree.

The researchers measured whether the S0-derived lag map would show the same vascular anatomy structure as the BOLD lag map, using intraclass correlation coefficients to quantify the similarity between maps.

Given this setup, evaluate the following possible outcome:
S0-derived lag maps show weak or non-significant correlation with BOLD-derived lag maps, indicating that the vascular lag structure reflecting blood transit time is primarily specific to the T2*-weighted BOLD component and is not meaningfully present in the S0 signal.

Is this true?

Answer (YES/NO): YES